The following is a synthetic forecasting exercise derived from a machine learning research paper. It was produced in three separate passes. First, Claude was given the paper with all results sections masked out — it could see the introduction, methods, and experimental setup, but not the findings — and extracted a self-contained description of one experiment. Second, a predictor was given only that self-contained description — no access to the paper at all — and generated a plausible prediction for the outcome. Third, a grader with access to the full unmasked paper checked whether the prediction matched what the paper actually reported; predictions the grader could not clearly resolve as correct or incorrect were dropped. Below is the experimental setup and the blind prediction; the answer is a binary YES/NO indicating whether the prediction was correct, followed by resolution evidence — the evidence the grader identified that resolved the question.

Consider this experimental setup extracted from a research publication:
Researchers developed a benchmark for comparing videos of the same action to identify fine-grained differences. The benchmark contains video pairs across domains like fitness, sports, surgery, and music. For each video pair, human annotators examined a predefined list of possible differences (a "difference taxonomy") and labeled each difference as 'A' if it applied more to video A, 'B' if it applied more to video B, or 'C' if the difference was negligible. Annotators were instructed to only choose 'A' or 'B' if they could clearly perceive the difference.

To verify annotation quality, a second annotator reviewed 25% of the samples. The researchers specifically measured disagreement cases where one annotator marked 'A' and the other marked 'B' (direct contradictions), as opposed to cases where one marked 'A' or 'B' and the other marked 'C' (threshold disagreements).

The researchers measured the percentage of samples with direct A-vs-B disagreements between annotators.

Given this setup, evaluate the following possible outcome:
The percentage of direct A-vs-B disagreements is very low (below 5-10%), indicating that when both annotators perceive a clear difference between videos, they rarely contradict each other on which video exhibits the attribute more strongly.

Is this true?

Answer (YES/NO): YES